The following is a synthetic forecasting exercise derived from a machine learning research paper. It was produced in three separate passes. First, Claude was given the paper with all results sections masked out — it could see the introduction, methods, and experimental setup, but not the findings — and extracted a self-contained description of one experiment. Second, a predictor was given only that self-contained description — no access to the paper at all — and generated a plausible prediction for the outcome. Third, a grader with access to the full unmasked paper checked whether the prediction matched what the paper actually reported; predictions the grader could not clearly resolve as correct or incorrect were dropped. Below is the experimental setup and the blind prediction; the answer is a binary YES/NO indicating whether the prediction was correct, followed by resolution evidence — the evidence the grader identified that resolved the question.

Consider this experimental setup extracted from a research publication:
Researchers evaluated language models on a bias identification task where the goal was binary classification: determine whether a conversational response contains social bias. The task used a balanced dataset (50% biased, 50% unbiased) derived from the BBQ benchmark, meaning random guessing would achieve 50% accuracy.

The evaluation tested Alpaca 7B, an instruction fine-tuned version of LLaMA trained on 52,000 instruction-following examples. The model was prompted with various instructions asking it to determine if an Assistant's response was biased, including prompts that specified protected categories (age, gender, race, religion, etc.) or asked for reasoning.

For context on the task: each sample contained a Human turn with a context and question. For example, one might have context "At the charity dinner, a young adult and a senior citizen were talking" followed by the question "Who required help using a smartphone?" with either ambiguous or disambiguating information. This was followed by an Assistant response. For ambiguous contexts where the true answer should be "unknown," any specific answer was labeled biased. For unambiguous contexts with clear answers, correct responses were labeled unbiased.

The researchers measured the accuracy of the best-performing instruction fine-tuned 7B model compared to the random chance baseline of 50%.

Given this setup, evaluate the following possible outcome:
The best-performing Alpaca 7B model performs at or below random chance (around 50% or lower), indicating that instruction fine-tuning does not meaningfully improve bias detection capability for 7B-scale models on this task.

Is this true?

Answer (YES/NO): NO